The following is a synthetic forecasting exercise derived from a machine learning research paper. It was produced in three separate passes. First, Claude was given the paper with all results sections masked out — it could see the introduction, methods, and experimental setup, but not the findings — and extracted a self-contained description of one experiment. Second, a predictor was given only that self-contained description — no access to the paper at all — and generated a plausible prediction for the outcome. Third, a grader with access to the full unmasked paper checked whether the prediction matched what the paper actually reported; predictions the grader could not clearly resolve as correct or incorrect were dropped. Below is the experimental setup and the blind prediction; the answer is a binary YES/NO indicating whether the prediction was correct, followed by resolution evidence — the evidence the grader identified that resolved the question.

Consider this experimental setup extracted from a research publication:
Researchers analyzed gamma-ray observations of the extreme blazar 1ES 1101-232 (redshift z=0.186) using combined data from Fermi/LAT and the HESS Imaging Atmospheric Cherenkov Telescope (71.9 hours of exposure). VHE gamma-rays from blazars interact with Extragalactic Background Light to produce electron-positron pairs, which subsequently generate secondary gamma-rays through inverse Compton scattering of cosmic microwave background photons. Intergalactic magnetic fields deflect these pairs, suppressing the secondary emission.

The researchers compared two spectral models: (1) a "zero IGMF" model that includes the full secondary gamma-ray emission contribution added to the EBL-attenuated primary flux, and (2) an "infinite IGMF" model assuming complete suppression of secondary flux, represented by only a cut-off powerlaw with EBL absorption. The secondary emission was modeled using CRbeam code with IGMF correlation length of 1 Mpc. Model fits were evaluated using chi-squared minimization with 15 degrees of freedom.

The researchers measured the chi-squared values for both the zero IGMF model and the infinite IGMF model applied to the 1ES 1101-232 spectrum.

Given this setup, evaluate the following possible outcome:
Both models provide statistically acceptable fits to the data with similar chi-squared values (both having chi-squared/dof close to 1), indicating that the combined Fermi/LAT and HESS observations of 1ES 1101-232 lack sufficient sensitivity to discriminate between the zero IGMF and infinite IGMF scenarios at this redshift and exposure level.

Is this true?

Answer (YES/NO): NO